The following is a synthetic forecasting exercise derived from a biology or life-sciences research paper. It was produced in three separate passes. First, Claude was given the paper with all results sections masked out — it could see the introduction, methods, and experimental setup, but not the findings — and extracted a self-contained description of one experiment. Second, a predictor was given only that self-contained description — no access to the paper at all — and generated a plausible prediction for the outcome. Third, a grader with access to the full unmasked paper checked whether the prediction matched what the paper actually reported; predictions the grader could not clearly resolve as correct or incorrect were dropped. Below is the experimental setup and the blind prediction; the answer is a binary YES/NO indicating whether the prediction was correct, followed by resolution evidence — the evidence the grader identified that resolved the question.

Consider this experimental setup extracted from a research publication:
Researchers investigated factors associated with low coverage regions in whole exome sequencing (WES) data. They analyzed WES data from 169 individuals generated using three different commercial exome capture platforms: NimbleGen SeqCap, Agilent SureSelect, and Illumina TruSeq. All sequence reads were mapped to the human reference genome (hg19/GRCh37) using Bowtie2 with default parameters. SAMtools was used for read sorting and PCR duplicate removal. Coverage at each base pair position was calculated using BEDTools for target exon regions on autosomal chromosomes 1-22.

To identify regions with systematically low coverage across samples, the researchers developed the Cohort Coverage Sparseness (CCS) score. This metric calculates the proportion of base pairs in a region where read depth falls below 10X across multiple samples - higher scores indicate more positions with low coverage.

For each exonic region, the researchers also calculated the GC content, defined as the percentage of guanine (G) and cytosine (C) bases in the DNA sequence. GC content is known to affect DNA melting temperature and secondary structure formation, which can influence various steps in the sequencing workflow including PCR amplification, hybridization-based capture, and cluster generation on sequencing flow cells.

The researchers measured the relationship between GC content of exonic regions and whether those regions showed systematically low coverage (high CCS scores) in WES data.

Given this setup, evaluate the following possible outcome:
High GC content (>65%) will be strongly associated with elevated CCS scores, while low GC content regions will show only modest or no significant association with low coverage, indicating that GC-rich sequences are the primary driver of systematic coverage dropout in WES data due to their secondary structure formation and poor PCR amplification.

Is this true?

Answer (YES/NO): NO